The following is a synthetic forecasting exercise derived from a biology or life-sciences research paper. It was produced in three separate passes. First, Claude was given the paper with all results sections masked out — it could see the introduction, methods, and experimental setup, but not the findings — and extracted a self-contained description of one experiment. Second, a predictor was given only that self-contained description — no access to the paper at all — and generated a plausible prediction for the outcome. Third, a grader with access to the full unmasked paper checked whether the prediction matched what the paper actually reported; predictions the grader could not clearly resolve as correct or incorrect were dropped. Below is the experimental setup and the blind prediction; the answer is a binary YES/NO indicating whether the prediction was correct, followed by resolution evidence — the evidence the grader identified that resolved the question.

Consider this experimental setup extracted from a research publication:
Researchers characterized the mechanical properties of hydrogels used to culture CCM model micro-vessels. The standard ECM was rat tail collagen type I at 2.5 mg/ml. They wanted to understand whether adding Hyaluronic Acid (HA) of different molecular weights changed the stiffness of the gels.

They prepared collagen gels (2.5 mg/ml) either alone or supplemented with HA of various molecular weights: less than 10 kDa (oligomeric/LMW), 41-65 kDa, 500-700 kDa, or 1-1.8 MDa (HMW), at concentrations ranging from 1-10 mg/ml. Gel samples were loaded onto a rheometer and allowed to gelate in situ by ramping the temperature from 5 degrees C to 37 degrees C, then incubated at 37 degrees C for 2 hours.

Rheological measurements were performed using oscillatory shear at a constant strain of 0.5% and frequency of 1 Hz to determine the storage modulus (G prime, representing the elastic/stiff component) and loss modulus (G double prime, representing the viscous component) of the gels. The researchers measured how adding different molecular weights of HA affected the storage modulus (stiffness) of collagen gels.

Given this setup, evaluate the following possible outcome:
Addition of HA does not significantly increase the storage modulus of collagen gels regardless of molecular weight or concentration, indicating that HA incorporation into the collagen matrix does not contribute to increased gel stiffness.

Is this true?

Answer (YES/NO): YES